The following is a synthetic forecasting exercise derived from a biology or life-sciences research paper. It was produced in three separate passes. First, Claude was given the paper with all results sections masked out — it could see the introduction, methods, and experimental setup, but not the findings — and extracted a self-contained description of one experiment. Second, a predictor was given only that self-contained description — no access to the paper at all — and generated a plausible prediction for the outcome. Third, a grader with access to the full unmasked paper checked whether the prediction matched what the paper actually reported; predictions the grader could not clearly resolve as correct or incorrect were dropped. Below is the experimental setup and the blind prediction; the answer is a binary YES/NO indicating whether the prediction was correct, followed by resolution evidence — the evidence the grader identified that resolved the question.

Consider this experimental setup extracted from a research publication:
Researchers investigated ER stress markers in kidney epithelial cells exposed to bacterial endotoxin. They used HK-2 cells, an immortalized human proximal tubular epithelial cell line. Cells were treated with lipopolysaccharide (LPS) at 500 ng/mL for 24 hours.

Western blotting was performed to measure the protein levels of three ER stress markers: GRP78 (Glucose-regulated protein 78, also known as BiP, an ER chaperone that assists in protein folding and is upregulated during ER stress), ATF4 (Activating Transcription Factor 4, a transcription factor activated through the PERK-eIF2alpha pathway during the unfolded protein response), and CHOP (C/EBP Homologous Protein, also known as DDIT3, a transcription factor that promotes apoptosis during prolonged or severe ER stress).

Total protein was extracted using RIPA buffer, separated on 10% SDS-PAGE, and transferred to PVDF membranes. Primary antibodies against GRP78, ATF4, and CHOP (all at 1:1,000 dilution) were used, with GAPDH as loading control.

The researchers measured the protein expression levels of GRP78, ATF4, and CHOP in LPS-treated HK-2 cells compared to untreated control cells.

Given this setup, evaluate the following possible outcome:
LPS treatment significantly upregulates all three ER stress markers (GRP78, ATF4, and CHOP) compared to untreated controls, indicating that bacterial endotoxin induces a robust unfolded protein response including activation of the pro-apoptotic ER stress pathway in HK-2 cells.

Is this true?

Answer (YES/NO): YES